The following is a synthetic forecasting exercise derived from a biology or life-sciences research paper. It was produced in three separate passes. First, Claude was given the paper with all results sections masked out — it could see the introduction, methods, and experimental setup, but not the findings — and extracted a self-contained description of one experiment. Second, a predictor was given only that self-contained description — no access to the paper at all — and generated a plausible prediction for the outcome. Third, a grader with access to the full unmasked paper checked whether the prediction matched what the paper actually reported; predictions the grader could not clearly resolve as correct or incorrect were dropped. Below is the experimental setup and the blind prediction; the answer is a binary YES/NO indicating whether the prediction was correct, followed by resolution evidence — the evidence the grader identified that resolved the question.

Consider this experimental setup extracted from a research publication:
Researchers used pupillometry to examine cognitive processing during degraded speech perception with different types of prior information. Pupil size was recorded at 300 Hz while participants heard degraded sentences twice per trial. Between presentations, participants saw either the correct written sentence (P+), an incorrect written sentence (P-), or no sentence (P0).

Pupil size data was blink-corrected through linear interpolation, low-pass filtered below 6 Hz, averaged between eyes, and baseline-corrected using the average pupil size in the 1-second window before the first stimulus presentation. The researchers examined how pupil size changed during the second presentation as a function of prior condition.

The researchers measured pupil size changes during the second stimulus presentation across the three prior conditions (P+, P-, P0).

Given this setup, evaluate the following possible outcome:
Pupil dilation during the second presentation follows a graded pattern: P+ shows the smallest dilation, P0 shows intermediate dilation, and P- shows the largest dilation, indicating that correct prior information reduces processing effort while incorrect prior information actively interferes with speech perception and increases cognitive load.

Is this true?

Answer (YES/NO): NO